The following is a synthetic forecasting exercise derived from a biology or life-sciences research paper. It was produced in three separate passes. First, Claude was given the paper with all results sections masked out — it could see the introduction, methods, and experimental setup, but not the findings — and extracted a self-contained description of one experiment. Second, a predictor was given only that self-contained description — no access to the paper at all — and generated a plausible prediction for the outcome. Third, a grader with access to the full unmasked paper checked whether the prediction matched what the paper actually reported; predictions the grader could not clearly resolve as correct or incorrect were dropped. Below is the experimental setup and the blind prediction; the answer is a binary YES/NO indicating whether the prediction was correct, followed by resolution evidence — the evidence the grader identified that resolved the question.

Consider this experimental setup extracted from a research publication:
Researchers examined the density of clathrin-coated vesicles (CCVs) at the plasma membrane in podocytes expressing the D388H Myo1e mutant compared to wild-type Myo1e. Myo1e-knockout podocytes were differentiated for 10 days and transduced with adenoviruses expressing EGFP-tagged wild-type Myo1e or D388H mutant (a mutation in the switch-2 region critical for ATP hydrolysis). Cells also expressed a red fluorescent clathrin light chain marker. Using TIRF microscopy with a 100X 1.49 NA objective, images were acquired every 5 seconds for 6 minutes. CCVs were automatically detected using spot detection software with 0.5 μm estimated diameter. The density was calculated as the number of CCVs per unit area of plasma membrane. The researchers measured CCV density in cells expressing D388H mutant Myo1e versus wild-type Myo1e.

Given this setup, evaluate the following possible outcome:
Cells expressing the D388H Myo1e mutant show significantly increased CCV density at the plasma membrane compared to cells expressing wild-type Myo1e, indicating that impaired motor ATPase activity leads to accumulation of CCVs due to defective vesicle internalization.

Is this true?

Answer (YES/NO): YES